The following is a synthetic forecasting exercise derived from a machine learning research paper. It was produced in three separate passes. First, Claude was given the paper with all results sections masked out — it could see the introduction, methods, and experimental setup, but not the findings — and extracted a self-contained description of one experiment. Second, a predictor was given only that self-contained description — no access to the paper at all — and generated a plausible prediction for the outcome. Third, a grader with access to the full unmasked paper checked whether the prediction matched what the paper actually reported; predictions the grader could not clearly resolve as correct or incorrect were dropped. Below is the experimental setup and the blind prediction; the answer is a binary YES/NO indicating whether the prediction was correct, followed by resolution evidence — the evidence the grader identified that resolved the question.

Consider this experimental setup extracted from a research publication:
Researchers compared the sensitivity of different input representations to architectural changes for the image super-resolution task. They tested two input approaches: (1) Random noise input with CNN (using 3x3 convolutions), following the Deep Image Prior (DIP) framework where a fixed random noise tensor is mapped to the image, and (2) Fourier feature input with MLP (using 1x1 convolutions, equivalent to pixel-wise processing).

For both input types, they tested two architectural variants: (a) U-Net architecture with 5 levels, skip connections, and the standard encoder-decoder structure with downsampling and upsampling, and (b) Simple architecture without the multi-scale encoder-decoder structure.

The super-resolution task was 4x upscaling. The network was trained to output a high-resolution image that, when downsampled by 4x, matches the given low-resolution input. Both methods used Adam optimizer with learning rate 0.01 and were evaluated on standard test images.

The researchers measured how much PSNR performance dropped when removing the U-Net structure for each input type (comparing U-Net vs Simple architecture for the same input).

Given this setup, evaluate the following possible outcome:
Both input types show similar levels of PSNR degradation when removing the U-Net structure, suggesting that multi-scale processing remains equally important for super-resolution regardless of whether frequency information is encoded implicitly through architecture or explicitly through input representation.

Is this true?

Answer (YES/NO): NO